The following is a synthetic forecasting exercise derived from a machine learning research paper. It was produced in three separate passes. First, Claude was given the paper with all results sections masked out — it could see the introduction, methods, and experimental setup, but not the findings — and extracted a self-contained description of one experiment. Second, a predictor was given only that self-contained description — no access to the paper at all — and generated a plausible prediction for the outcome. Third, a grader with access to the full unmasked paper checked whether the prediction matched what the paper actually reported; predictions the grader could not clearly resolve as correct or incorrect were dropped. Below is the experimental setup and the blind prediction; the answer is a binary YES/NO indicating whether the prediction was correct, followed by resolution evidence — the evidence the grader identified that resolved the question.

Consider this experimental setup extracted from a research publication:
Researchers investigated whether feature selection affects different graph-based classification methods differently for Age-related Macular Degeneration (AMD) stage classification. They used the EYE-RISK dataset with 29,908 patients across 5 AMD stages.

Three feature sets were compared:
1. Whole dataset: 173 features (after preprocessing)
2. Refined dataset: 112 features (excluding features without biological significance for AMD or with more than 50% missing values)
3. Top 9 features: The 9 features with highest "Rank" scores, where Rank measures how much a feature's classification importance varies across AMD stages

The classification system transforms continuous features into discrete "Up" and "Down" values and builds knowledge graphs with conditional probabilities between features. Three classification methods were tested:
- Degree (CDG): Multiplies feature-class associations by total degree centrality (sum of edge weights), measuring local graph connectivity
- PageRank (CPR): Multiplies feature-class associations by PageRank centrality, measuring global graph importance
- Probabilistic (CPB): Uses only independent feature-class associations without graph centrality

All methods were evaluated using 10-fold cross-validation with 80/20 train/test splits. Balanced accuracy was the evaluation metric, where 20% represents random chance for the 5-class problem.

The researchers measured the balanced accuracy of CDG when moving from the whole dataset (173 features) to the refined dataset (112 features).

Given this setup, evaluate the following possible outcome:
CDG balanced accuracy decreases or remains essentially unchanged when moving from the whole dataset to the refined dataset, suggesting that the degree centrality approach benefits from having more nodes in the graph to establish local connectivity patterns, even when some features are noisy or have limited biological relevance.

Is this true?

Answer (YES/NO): YES